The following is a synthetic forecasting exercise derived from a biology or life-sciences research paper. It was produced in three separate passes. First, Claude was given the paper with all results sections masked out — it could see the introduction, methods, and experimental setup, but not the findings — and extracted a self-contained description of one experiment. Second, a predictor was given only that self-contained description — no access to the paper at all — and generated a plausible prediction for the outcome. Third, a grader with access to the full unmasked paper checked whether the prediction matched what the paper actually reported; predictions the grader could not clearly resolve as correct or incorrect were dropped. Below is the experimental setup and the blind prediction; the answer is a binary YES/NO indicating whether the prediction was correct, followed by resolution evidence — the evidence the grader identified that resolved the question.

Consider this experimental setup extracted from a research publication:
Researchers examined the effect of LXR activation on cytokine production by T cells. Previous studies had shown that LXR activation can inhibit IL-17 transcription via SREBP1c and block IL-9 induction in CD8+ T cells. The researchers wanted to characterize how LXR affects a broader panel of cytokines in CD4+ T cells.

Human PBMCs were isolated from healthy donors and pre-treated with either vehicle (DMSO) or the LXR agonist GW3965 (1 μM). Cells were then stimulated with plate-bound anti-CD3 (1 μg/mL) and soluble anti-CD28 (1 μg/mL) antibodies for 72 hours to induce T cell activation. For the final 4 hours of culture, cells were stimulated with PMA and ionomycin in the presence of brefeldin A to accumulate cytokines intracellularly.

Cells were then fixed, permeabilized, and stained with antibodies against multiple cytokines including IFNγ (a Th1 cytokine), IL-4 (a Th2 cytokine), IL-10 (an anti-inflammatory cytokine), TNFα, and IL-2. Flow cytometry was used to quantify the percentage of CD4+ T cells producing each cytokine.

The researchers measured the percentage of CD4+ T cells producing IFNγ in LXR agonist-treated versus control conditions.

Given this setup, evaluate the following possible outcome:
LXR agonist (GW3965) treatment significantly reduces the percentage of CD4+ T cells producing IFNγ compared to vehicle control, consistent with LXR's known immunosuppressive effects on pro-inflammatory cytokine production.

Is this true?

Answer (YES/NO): NO